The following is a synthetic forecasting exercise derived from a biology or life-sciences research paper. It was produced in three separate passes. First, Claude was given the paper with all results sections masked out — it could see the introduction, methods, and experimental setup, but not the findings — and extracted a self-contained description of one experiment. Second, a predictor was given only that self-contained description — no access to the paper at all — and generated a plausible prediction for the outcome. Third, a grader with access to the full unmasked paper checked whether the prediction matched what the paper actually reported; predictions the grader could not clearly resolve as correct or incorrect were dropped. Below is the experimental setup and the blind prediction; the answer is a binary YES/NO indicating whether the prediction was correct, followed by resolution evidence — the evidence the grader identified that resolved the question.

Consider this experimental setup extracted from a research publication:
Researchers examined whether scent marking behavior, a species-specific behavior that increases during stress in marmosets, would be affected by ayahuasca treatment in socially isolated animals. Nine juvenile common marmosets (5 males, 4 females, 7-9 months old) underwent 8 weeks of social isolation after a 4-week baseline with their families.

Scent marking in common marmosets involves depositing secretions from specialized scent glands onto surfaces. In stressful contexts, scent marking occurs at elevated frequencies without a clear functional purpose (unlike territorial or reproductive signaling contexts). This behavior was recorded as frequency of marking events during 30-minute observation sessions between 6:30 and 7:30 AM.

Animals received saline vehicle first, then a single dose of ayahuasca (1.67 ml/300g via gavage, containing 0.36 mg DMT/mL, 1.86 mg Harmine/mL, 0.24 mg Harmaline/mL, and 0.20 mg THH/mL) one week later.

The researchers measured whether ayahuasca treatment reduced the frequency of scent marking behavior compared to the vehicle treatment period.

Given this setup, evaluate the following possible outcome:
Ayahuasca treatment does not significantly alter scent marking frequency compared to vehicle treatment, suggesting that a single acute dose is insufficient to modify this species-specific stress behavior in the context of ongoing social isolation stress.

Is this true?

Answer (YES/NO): YES